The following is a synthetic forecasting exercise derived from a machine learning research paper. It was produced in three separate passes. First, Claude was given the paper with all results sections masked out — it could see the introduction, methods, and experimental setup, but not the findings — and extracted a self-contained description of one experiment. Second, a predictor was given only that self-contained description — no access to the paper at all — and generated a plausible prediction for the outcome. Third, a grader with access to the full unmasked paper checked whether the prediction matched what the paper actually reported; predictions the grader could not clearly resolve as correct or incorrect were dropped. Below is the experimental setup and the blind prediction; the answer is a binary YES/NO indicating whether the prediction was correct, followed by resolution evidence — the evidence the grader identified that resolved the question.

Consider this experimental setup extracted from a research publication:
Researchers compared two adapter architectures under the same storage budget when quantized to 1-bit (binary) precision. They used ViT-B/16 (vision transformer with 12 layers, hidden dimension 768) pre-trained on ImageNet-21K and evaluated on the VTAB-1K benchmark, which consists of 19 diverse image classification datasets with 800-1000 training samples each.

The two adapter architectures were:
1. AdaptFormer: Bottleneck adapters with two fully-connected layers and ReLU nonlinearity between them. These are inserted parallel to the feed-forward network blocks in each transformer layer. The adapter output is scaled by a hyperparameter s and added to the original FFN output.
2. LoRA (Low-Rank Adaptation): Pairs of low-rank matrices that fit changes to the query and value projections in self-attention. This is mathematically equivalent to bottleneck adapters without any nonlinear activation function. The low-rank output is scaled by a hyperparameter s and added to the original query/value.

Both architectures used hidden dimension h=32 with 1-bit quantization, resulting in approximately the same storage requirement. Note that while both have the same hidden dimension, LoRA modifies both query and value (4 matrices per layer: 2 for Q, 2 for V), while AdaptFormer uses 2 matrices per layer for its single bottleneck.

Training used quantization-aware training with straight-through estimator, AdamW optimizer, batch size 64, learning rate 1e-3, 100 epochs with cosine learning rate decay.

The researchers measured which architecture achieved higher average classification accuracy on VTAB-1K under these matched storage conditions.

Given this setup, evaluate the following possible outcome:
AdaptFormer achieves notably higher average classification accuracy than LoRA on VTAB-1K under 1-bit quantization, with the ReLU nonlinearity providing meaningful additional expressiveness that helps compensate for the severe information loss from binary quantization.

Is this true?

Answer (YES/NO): NO